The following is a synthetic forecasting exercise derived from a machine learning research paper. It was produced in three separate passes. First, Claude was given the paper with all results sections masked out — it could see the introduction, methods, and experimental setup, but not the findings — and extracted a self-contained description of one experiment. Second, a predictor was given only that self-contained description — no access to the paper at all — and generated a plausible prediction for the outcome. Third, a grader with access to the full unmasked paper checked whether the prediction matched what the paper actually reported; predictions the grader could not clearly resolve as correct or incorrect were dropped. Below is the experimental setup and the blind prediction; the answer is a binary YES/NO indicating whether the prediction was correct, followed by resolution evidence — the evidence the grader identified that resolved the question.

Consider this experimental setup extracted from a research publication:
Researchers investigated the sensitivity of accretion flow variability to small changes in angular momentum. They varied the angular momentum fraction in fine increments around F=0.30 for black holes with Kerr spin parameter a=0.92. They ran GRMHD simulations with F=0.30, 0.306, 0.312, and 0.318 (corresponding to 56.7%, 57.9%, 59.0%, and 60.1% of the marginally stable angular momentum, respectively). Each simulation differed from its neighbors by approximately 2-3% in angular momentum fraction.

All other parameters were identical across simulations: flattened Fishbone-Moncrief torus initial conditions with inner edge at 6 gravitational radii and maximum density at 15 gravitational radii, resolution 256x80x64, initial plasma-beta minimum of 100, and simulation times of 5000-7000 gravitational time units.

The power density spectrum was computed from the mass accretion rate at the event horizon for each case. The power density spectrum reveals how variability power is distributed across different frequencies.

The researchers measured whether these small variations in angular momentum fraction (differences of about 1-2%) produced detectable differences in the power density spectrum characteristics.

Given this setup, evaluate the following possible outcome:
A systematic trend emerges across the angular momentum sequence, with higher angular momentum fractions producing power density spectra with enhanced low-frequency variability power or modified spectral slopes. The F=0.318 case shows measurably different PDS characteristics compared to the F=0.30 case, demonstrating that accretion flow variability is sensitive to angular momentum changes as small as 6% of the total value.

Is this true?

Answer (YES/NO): NO